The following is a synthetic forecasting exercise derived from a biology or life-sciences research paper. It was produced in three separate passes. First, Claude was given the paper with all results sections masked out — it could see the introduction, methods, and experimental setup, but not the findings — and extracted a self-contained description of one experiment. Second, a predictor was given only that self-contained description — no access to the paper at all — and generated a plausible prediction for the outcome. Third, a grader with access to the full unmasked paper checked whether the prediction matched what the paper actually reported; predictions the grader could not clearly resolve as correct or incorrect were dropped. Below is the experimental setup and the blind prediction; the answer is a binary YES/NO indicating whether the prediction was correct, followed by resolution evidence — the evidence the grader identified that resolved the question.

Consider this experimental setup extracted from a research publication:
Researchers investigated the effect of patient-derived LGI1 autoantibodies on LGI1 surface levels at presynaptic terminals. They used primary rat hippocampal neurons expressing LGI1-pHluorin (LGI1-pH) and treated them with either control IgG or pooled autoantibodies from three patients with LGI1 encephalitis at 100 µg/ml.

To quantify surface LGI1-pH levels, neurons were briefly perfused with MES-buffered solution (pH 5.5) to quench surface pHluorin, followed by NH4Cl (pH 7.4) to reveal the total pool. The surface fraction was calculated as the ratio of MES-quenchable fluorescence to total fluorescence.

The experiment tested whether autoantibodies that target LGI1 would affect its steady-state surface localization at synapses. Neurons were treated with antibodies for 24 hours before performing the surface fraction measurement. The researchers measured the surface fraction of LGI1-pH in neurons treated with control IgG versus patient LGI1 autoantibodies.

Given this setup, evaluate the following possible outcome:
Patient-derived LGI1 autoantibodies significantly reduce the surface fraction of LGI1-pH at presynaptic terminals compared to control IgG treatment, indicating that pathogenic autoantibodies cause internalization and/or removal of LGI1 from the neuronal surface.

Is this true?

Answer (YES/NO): YES